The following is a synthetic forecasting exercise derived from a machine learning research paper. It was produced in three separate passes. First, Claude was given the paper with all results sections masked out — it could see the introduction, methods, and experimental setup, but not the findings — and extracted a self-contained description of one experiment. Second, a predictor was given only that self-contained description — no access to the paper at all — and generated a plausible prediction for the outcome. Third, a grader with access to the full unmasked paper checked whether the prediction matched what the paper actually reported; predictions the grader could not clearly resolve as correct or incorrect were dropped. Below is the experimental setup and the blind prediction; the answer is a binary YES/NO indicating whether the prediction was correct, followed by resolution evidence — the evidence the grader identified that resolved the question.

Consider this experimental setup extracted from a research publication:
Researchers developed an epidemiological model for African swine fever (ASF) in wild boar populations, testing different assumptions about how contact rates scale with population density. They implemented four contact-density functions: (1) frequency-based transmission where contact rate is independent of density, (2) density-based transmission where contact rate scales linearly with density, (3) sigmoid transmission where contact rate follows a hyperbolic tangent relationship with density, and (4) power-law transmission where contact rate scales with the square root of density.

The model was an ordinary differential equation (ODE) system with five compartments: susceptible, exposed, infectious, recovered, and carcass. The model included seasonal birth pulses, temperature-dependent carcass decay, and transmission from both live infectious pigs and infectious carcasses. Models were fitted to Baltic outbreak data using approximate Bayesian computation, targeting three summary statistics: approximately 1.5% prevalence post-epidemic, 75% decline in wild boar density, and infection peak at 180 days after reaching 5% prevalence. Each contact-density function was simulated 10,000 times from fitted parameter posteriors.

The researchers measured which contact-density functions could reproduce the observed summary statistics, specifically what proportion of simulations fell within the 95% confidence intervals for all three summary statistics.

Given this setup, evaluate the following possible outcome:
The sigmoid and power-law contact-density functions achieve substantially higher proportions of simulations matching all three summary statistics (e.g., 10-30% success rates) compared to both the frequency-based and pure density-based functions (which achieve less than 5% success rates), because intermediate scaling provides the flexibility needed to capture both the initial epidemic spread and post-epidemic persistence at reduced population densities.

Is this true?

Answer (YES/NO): NO